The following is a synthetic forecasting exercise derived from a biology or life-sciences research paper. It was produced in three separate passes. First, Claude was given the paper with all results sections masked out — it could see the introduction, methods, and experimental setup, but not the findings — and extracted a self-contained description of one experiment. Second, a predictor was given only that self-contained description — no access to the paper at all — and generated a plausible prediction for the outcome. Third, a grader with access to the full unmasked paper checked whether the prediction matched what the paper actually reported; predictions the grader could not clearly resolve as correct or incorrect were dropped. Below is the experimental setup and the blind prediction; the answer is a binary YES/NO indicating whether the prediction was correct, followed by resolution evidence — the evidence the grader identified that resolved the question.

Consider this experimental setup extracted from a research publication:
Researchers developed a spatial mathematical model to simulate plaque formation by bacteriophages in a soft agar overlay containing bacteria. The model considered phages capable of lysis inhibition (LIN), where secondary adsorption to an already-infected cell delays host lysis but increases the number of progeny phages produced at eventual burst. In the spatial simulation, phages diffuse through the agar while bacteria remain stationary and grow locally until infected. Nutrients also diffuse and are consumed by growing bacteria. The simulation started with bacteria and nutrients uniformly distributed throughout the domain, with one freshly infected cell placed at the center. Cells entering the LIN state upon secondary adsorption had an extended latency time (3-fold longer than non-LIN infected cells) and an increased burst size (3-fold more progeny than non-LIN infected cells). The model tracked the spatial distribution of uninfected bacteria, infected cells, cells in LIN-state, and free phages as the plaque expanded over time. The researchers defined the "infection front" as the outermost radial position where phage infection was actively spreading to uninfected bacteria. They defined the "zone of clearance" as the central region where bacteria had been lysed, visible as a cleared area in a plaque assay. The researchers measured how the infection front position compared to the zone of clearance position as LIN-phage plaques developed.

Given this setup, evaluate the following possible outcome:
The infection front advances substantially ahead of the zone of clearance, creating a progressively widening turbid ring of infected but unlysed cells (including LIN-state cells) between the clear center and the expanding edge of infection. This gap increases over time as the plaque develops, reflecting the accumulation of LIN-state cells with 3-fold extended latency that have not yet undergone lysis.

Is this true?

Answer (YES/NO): NO